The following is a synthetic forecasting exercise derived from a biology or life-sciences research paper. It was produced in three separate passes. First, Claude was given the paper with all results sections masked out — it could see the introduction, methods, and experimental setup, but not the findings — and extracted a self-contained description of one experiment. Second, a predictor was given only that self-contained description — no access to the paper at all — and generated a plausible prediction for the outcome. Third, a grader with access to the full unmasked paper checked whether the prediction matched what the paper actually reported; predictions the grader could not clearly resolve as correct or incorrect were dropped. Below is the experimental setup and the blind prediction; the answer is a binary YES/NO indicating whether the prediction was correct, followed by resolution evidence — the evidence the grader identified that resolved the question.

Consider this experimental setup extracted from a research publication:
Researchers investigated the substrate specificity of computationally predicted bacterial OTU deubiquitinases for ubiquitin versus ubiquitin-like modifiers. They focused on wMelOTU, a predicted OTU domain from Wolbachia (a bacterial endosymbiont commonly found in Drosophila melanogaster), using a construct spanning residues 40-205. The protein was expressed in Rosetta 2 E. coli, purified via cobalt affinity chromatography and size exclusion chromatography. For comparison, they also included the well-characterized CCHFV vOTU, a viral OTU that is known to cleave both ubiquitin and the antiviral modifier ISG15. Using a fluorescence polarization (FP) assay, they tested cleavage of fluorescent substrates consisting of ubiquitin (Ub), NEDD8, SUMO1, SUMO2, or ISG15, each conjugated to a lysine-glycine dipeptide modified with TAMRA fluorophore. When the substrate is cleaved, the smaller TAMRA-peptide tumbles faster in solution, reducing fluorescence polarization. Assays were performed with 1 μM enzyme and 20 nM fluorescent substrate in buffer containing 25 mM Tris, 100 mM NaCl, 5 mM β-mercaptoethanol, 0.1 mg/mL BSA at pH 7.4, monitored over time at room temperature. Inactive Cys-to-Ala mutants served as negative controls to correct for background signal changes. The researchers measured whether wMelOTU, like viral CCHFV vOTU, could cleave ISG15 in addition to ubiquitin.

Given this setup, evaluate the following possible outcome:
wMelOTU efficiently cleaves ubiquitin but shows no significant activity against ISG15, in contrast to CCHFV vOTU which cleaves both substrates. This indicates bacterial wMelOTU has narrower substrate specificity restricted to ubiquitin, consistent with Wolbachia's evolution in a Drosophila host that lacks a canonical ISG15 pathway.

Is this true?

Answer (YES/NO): YES